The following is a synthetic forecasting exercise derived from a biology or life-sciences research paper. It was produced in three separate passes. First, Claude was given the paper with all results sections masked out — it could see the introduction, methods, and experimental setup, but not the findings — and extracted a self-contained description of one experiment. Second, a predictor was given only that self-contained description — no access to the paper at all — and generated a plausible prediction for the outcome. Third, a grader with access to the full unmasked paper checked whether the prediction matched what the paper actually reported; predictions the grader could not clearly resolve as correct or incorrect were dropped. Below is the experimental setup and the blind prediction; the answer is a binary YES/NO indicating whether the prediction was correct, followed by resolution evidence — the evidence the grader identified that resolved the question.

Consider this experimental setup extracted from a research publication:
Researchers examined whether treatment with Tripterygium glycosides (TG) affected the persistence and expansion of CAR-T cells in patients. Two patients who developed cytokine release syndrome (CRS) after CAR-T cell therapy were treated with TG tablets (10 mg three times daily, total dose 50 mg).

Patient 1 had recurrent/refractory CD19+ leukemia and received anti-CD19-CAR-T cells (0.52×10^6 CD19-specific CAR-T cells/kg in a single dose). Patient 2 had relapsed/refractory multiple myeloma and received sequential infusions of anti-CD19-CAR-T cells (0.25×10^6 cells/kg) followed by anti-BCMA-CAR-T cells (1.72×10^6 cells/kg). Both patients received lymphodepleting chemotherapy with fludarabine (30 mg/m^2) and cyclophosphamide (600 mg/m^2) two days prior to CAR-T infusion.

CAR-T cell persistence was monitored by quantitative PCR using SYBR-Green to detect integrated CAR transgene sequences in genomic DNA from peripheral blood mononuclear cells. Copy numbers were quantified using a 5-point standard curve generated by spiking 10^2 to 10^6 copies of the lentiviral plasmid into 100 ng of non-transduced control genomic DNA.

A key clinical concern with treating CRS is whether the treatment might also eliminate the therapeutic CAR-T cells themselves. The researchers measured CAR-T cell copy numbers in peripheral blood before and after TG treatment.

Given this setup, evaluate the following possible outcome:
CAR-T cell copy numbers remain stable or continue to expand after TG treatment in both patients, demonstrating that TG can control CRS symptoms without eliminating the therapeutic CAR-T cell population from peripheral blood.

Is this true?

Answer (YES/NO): YES